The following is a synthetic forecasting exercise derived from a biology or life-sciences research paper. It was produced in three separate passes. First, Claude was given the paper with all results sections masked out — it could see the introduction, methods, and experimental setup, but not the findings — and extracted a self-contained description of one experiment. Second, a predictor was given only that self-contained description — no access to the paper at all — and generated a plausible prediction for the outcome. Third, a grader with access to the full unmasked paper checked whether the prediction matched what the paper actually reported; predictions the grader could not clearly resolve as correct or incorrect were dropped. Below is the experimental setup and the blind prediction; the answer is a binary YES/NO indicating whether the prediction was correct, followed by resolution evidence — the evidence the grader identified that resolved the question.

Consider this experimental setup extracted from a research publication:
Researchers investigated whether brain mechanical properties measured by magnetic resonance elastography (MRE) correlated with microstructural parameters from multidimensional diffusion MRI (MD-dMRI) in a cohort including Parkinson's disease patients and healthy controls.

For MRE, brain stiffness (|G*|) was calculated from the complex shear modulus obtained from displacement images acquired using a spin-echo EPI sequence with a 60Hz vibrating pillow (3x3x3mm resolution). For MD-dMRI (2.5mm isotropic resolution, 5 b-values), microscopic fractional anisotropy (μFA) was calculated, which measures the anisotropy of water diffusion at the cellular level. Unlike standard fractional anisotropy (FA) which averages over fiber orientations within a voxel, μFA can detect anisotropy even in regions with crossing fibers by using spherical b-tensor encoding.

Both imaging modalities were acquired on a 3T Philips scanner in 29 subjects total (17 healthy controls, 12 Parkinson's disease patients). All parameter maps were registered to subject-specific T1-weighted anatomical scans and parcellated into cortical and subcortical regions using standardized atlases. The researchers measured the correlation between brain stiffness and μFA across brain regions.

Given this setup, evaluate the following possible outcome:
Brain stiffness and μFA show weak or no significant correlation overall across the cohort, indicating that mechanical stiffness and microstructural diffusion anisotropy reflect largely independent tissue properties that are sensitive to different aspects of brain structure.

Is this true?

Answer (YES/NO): NO